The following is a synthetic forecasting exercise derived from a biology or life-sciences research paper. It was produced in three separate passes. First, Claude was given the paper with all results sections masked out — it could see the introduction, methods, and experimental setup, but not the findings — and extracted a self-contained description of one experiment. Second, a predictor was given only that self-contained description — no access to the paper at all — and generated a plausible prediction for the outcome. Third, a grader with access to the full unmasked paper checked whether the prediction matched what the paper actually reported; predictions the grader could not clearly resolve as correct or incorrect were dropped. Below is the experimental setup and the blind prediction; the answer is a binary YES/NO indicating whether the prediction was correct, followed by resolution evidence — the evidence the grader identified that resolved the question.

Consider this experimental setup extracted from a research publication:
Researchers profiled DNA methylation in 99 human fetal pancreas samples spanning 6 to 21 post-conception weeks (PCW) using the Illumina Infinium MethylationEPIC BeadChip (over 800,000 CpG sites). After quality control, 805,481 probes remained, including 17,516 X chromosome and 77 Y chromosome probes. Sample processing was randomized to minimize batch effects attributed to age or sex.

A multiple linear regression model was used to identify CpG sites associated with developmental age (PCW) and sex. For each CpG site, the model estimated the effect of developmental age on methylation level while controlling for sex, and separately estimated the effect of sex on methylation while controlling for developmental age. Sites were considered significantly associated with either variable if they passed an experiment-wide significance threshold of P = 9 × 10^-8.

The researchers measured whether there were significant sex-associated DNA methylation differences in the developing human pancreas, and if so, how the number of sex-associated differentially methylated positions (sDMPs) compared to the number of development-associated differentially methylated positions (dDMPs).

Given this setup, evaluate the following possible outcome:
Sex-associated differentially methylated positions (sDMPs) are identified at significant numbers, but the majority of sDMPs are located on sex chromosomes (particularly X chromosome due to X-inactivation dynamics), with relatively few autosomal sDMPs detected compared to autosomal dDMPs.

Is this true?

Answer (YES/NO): YES